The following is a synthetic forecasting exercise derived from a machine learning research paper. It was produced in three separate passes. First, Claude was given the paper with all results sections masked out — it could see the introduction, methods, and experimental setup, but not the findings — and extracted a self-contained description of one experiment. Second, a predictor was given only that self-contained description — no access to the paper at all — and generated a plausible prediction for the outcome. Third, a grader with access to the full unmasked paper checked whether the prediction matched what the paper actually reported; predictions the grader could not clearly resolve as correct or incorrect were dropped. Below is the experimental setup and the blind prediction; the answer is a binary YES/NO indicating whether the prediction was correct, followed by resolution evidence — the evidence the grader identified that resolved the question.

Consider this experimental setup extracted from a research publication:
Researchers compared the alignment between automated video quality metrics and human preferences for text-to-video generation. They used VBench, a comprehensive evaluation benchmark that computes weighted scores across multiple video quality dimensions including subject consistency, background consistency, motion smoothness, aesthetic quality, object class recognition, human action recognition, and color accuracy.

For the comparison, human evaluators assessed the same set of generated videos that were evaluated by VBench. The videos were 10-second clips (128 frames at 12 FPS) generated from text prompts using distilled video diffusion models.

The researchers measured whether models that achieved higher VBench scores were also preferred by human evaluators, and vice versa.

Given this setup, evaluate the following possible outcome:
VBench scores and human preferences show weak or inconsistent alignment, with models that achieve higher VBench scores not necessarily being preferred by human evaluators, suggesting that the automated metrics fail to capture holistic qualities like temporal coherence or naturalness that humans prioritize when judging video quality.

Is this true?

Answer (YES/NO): YES